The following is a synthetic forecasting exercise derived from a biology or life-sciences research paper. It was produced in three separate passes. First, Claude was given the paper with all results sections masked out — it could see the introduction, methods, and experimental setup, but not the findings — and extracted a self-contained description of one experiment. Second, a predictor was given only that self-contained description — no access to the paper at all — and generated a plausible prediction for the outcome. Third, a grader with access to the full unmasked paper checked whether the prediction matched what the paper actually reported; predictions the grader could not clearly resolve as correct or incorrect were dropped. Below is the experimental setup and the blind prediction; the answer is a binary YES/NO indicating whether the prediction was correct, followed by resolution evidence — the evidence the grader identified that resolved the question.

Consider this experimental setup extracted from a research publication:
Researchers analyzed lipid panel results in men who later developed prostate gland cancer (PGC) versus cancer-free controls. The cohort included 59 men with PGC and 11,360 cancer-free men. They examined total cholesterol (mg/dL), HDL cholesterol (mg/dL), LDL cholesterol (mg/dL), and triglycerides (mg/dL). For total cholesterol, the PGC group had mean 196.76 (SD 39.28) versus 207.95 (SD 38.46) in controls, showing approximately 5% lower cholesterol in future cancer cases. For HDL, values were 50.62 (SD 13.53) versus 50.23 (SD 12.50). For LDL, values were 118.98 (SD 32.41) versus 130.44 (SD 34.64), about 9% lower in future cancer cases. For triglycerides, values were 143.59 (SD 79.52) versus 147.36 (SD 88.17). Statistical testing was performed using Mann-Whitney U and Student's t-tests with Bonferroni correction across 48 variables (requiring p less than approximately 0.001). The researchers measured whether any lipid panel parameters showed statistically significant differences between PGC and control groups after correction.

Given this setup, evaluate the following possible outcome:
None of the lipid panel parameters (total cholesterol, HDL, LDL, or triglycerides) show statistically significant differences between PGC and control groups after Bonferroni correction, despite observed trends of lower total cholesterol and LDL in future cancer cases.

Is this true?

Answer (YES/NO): YES